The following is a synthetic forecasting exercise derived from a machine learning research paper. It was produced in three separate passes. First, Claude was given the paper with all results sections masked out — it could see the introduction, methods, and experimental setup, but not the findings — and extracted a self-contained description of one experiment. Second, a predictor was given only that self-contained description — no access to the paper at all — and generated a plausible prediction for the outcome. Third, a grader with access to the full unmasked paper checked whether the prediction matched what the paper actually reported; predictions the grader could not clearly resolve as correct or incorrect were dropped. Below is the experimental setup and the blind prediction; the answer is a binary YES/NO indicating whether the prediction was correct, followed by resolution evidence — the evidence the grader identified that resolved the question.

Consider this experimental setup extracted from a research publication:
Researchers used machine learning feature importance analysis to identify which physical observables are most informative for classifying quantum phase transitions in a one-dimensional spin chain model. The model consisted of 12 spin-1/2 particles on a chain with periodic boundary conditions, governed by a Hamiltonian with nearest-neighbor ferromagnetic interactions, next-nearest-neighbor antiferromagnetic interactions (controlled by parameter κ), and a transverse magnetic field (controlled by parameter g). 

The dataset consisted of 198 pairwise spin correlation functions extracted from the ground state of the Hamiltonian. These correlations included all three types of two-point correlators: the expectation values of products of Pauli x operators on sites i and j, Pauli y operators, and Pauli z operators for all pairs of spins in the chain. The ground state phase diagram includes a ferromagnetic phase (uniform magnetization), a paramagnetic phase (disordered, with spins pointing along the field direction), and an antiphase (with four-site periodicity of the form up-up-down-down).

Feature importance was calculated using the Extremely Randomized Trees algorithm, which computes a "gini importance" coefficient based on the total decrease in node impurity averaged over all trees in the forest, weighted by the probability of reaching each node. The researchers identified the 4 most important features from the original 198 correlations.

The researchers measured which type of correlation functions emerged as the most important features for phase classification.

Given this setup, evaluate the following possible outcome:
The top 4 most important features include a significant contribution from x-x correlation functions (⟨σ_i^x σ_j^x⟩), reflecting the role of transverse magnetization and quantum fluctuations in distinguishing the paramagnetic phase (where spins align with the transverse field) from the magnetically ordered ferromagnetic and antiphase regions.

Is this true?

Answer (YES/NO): NO